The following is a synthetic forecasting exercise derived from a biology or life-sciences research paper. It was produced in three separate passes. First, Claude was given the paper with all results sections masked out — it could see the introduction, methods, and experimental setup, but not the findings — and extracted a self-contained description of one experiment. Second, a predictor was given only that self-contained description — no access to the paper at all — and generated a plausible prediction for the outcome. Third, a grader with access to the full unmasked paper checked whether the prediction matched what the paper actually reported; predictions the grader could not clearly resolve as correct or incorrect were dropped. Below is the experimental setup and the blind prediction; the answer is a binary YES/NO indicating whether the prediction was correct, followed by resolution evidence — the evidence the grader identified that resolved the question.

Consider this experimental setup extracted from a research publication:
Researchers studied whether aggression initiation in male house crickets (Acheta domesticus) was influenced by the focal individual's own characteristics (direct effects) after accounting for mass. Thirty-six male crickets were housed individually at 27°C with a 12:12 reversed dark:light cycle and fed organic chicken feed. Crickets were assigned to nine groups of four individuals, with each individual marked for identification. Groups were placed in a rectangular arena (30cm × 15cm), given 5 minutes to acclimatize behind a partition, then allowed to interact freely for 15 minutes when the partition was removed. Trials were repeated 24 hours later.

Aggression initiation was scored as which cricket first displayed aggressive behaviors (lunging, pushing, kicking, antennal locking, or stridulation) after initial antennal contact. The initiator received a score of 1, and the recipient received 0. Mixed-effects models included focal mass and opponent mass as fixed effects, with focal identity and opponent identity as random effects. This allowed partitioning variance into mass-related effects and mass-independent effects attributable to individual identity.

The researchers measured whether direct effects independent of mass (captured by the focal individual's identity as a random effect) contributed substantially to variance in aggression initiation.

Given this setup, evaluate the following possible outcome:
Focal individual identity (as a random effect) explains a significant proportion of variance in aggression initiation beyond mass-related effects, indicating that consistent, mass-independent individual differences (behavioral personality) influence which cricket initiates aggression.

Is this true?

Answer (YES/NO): YES